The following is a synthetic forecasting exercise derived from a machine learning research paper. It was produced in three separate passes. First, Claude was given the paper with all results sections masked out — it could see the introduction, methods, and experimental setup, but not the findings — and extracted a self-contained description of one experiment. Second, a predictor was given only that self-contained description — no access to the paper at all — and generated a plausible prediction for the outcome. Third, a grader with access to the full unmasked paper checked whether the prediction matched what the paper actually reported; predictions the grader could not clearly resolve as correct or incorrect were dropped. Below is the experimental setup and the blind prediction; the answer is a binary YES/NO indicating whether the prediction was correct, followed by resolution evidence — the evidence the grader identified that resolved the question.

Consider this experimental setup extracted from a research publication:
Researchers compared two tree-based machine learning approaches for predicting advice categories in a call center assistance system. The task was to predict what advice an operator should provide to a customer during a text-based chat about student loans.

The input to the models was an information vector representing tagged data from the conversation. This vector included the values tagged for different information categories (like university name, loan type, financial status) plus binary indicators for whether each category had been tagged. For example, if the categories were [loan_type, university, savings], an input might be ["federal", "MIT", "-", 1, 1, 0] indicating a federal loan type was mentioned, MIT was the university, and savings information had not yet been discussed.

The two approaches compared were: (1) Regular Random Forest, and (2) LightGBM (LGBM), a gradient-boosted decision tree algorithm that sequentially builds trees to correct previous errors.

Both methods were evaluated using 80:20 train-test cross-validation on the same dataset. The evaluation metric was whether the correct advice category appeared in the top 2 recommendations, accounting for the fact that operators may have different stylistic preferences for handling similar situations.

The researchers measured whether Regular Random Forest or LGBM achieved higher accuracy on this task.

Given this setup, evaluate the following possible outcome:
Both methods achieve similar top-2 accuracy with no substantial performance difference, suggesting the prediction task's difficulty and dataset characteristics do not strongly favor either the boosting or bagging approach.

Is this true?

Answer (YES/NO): YES